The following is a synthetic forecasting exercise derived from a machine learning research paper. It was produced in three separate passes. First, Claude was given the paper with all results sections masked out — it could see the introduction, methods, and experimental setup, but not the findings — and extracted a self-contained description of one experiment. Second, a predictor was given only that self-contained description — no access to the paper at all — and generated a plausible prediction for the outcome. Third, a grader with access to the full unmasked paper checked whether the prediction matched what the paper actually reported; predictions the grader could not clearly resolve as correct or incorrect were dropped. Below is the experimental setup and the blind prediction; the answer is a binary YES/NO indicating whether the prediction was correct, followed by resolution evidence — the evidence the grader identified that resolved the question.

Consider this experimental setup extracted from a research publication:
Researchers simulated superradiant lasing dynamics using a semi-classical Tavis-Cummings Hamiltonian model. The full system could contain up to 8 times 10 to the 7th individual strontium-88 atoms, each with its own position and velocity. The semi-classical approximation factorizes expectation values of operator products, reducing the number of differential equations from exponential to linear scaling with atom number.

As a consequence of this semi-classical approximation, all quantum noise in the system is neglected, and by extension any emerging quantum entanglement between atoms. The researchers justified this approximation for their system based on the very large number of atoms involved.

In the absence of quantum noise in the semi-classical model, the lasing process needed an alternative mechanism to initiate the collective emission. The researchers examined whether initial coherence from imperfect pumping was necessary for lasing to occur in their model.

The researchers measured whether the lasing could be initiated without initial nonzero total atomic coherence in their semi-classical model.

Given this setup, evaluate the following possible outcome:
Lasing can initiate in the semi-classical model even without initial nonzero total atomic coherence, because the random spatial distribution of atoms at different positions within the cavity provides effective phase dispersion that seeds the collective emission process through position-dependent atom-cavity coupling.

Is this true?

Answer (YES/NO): NO